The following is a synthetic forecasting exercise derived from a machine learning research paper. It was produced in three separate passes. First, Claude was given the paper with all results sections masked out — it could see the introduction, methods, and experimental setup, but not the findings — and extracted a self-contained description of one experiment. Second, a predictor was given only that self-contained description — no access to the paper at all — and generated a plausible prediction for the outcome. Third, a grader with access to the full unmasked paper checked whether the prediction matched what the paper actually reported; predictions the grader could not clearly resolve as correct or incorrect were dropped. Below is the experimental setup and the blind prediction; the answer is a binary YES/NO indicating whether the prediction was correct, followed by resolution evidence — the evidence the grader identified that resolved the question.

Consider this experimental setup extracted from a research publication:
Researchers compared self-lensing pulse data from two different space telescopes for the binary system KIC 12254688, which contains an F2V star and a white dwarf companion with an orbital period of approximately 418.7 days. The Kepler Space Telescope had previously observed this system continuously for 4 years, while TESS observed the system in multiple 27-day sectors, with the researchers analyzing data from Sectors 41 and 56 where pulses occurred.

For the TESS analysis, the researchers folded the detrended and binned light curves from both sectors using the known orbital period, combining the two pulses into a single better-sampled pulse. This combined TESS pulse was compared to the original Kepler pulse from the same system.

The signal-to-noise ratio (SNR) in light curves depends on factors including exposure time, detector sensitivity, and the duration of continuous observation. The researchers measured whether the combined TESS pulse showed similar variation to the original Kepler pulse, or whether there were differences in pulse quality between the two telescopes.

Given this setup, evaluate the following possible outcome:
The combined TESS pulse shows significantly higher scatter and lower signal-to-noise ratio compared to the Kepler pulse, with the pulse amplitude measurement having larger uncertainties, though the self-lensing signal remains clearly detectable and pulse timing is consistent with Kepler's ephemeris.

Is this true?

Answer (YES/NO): YES